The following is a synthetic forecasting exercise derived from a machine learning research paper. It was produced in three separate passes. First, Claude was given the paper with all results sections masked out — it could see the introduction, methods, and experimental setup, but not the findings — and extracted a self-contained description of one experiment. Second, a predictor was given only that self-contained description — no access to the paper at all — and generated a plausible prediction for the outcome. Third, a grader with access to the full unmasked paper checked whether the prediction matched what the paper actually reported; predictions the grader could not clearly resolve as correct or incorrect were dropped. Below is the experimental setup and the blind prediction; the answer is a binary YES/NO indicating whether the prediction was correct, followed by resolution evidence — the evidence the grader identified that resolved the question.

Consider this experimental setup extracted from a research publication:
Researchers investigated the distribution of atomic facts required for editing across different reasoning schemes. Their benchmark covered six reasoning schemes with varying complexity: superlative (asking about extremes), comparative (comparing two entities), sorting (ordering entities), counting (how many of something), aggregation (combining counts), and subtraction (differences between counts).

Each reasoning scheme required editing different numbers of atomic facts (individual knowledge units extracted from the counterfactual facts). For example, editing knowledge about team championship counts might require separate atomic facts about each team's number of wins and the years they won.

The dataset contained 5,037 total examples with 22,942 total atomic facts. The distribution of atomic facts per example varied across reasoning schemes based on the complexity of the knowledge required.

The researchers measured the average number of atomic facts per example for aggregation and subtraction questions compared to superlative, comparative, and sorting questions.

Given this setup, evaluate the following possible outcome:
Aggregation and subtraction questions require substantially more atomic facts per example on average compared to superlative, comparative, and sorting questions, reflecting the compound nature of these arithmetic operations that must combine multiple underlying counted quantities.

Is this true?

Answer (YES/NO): NO